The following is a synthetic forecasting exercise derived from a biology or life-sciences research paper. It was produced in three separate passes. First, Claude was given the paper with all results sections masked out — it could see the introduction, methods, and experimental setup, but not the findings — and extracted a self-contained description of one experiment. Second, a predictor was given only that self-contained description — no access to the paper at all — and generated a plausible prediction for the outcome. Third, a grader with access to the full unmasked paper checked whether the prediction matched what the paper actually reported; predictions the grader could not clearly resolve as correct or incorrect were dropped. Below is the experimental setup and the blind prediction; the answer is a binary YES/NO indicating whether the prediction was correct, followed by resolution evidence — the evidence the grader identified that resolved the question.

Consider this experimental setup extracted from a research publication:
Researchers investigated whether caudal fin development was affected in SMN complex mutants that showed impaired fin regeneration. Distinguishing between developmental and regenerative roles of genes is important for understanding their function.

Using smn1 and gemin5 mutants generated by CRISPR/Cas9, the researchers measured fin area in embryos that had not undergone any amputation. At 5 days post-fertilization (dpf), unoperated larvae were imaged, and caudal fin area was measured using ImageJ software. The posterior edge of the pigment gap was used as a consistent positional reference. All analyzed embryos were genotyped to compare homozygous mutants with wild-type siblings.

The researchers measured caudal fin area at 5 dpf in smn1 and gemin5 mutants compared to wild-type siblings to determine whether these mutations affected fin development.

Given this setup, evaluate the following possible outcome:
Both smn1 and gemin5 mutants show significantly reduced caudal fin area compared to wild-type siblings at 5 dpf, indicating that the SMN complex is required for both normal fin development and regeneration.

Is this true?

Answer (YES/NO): NO